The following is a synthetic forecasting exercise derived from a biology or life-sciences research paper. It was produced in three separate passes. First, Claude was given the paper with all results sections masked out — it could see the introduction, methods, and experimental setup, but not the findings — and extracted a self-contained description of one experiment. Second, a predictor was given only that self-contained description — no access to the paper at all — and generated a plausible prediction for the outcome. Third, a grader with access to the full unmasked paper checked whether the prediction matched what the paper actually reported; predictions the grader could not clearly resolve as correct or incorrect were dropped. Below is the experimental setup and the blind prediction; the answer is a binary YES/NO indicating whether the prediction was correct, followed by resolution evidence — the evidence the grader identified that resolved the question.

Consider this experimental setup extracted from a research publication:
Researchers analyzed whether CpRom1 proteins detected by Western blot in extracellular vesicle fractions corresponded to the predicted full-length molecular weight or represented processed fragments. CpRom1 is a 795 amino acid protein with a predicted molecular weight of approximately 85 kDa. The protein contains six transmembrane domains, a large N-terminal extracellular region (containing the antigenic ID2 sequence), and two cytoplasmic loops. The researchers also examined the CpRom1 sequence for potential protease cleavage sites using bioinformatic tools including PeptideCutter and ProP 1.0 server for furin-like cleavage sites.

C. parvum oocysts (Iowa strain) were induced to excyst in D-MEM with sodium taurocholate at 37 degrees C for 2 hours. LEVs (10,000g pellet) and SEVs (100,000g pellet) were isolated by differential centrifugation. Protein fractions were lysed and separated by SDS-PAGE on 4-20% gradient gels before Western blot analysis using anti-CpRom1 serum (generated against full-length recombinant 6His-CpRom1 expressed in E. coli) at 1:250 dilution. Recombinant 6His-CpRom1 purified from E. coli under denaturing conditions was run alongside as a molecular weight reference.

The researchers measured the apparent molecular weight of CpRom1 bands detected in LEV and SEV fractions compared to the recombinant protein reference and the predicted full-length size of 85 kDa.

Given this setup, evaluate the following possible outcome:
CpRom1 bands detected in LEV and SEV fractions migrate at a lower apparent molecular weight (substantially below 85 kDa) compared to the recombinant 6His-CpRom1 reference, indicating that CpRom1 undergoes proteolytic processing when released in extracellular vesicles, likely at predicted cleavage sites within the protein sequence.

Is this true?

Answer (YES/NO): NO